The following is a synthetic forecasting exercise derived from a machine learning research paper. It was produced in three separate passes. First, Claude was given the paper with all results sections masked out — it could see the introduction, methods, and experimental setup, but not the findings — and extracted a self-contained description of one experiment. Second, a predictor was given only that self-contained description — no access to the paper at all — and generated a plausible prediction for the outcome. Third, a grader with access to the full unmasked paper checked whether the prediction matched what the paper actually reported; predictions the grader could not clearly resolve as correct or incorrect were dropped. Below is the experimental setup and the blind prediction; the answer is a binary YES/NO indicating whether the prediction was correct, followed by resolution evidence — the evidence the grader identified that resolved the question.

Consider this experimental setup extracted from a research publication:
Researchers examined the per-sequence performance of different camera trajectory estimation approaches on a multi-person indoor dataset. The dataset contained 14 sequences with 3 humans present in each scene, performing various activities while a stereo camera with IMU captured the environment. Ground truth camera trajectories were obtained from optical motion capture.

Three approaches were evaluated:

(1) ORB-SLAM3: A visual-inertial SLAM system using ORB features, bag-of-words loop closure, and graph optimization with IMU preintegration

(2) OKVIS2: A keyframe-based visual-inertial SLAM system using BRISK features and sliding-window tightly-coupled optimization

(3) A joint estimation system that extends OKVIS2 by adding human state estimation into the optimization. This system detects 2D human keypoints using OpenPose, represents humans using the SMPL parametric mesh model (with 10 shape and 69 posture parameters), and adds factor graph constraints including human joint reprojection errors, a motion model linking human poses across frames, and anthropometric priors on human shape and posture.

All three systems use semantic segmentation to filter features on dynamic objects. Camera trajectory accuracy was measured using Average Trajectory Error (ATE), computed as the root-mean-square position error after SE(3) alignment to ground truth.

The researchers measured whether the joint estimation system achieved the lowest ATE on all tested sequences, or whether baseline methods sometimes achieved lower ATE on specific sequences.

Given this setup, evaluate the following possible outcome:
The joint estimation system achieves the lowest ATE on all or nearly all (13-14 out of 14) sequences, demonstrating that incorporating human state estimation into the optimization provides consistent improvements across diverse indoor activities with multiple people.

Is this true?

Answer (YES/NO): NO